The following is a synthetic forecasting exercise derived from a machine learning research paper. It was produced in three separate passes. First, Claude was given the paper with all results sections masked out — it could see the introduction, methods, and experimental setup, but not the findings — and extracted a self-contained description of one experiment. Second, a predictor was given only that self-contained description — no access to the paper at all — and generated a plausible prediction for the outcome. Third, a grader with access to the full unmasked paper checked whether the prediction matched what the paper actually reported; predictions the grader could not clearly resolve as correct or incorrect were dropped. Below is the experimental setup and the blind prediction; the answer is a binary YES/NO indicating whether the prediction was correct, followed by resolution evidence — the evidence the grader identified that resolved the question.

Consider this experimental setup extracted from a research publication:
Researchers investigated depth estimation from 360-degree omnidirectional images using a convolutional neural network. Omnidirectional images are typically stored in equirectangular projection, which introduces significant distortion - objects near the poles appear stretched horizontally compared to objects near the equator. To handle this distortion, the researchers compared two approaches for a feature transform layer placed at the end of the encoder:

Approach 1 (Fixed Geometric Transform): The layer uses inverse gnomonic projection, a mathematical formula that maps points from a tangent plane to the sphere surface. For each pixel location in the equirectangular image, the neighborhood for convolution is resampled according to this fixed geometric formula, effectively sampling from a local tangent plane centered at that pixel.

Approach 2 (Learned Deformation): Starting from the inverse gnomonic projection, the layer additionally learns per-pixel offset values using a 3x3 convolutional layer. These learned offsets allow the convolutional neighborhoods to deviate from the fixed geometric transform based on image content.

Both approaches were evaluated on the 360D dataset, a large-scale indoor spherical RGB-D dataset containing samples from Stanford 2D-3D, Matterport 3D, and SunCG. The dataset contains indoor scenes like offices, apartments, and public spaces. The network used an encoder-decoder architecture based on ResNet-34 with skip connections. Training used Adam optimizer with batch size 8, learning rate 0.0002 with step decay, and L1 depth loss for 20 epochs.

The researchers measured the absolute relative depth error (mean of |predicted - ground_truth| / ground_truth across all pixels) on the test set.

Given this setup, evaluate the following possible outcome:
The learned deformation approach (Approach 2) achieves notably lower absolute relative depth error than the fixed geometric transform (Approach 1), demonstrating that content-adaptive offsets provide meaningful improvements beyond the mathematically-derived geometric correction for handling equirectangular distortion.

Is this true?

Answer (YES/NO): YES